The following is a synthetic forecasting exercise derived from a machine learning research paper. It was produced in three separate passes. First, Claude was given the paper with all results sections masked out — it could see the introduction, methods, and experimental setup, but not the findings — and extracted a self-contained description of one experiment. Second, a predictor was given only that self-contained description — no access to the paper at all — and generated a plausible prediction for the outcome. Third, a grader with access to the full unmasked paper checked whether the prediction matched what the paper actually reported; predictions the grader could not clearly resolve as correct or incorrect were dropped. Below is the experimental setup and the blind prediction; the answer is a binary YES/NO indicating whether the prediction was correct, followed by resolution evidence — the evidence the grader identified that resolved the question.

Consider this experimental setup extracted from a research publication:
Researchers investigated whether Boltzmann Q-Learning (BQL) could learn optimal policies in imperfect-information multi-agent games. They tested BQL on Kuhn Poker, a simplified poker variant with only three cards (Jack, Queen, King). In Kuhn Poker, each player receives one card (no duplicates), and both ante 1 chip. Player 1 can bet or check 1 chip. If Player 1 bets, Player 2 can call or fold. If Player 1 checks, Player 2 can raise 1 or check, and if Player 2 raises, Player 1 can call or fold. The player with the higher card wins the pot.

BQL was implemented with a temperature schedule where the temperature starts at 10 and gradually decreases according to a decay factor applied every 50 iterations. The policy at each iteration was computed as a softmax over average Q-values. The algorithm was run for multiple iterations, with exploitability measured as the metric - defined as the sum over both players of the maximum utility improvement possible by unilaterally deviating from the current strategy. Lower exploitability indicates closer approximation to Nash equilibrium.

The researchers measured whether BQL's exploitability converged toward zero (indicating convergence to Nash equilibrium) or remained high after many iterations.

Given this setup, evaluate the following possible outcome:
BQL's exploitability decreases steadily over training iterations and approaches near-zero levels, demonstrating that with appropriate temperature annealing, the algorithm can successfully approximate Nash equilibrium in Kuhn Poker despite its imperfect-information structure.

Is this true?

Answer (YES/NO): NO